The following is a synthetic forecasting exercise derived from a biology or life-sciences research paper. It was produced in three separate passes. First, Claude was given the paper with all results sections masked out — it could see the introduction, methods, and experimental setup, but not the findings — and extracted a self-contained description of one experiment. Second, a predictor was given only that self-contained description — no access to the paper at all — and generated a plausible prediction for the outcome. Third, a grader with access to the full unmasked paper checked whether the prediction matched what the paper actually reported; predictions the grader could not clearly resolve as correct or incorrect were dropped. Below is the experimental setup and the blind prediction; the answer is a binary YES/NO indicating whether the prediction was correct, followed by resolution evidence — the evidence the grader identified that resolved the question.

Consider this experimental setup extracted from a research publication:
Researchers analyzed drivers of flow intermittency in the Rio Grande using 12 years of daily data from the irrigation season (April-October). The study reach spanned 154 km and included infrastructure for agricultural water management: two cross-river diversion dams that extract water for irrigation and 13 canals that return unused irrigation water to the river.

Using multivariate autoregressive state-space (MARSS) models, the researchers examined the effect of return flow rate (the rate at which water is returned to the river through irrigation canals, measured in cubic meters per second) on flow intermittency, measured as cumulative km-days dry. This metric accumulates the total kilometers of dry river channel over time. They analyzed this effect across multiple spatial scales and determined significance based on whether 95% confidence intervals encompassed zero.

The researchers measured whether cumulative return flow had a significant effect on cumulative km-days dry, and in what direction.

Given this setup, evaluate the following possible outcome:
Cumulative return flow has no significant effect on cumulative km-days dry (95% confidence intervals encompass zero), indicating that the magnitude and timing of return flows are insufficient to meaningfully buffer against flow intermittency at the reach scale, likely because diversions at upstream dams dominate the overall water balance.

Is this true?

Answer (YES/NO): NO